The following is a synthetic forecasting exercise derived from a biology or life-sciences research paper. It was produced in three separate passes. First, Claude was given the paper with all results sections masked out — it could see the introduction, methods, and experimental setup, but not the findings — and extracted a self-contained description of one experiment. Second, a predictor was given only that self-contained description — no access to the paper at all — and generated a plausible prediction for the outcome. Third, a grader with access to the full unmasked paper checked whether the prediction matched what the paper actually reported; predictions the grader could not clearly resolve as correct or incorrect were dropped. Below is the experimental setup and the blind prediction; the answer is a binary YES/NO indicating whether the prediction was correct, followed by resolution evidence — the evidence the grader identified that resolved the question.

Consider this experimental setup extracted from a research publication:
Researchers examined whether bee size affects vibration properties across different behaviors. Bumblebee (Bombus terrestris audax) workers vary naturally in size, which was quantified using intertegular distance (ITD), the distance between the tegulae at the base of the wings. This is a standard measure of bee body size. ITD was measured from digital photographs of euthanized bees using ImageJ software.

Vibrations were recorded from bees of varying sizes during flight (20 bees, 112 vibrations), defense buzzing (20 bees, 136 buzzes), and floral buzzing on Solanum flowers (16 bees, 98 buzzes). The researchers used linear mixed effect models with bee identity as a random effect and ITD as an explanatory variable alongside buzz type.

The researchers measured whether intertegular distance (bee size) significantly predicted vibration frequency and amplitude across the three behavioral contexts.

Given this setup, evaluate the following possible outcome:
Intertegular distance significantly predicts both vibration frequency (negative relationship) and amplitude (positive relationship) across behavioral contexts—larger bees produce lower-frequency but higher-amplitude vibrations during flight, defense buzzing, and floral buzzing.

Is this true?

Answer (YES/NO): NO